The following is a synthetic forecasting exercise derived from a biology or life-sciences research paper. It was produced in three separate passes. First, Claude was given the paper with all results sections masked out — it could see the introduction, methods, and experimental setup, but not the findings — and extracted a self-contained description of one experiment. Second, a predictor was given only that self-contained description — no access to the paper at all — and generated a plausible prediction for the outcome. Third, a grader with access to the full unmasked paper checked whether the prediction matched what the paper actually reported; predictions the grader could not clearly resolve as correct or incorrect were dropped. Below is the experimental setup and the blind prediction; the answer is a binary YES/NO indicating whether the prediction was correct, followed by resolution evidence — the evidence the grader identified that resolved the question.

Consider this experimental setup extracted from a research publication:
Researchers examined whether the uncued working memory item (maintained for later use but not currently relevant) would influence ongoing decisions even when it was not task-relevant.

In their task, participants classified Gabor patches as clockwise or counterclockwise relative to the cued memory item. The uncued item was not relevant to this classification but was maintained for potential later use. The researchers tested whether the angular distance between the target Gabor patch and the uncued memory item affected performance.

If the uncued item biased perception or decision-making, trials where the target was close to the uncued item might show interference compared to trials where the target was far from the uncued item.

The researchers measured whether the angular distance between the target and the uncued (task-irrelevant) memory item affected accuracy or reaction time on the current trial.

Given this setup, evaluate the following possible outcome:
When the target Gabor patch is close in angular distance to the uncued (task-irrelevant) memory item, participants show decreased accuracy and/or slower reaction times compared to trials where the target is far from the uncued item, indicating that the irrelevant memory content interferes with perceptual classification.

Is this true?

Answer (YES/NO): YES